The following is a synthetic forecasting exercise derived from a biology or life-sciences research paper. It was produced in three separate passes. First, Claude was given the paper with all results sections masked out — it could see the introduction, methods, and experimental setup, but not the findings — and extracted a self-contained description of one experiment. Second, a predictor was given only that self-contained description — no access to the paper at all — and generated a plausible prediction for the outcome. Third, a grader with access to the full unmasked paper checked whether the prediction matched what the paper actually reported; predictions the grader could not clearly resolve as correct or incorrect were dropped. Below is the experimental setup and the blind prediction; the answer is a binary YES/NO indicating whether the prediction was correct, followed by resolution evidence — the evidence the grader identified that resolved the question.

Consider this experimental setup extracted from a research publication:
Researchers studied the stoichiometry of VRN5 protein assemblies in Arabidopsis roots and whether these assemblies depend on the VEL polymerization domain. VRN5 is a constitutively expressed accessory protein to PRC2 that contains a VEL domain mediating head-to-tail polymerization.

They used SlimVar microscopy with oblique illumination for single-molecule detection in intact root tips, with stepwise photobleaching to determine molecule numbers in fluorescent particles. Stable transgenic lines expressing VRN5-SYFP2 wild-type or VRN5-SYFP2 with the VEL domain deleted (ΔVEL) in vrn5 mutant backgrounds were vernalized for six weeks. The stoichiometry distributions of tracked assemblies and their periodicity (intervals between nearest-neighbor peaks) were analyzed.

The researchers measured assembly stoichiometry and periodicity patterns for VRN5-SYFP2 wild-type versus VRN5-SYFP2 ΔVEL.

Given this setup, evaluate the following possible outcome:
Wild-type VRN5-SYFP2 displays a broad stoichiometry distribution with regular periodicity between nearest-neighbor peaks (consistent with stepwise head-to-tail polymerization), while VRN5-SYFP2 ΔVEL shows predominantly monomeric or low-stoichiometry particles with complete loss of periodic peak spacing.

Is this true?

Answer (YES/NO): NO